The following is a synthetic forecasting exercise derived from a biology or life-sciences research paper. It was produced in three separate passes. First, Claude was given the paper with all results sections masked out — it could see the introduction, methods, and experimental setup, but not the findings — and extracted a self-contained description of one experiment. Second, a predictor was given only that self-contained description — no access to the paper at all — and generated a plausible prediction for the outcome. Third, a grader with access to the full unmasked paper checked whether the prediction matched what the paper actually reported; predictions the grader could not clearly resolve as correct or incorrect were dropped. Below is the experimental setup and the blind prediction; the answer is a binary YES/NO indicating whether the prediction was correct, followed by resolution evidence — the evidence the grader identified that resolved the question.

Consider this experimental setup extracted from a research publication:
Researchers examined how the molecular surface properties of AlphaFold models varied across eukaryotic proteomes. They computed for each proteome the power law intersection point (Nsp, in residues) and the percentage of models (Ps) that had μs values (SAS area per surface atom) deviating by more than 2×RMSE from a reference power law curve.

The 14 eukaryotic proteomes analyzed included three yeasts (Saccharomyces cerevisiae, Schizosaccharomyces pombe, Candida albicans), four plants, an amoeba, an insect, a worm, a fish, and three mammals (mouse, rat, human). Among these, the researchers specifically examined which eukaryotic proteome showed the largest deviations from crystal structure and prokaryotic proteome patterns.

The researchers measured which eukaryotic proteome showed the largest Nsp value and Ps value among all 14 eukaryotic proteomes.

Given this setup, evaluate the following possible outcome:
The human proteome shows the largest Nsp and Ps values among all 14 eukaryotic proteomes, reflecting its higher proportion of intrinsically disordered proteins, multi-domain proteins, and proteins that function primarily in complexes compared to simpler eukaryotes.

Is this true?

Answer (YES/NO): YES